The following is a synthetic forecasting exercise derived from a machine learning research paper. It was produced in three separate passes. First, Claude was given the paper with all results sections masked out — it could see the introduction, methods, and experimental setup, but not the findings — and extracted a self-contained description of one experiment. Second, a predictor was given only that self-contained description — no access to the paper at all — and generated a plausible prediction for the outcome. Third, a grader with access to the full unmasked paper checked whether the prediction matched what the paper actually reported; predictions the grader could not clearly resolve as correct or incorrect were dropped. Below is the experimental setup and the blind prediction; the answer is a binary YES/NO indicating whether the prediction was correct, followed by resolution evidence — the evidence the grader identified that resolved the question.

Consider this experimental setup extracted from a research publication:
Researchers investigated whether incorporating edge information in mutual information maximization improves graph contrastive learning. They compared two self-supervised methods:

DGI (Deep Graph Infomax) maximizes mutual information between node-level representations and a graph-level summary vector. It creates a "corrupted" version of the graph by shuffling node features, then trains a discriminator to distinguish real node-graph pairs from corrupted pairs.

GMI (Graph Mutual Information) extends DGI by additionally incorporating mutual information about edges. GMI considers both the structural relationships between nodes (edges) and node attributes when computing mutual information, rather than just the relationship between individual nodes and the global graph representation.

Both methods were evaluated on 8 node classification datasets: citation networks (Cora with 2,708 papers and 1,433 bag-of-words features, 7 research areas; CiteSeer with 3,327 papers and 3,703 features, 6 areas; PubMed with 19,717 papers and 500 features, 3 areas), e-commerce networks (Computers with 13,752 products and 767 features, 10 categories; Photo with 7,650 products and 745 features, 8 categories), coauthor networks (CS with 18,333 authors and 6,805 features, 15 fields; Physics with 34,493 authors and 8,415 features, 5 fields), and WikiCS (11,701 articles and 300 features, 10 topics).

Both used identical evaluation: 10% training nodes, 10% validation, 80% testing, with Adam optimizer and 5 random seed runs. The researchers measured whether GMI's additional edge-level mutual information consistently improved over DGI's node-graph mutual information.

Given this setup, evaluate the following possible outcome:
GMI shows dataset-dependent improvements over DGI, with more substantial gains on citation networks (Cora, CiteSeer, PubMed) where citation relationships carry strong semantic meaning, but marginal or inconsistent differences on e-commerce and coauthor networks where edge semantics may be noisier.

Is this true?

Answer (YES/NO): NO